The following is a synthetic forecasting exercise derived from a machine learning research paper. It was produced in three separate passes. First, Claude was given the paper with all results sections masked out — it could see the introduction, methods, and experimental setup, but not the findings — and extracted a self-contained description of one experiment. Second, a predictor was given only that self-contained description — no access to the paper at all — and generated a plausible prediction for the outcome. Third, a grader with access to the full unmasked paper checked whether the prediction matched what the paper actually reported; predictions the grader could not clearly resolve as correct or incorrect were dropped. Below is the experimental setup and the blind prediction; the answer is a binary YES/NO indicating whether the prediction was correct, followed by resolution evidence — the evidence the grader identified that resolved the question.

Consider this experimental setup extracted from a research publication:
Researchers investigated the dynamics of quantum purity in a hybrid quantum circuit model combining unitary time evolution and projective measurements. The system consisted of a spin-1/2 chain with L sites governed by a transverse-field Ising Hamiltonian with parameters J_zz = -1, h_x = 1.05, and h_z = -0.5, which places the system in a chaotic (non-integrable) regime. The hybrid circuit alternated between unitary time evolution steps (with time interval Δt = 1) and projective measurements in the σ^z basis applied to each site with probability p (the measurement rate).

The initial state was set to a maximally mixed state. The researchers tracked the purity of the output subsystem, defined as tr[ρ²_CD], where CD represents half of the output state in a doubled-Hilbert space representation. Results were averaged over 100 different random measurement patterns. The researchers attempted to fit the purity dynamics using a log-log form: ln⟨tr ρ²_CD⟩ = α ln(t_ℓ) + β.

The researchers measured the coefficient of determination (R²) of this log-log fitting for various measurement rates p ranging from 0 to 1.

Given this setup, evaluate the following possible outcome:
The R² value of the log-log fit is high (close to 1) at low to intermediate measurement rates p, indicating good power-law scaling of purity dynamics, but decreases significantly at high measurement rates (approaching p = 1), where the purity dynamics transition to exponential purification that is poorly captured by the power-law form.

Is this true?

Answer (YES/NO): NO